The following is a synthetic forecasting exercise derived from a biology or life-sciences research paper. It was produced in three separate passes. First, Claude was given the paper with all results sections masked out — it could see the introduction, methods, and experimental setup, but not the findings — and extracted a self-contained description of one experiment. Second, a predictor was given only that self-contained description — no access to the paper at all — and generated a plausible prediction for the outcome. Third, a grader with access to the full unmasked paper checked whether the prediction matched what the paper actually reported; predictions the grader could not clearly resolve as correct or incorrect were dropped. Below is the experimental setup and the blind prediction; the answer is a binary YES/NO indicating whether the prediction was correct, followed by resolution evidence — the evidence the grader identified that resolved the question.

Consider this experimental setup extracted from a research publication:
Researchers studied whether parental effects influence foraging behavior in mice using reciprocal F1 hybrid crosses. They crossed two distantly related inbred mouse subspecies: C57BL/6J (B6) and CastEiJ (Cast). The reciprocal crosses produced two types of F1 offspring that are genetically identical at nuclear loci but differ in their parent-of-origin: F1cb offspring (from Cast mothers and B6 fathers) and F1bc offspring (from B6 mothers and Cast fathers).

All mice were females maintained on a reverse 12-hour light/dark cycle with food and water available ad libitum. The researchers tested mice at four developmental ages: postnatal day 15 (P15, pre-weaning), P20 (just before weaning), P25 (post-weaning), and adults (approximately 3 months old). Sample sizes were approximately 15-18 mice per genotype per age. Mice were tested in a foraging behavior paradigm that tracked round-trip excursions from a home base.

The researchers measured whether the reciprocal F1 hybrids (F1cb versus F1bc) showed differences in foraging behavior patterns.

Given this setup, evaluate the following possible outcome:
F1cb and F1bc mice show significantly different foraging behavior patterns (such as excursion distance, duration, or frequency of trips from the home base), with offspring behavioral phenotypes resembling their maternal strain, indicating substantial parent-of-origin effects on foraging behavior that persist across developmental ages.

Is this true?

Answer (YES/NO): NO